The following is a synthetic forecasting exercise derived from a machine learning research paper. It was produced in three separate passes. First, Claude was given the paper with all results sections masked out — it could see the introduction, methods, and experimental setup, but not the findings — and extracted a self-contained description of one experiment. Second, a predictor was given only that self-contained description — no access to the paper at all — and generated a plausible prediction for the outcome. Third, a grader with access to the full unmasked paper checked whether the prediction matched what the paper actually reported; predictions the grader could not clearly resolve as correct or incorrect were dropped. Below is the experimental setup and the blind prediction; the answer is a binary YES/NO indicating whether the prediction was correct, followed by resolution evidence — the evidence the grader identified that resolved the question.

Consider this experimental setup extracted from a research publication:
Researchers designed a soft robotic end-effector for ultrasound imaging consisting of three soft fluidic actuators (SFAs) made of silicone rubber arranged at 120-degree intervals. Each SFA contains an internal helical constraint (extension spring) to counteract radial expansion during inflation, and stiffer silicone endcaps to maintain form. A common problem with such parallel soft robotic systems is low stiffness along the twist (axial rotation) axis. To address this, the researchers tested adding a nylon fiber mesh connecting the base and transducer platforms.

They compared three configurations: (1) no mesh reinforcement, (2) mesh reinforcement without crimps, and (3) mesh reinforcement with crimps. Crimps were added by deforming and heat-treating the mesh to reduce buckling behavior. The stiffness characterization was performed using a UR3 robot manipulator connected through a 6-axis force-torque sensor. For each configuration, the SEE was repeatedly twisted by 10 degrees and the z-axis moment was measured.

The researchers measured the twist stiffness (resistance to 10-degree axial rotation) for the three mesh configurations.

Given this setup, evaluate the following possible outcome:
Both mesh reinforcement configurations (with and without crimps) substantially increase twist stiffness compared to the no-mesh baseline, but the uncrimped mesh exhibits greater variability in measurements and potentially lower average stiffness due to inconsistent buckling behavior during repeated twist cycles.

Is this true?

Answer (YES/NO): YES